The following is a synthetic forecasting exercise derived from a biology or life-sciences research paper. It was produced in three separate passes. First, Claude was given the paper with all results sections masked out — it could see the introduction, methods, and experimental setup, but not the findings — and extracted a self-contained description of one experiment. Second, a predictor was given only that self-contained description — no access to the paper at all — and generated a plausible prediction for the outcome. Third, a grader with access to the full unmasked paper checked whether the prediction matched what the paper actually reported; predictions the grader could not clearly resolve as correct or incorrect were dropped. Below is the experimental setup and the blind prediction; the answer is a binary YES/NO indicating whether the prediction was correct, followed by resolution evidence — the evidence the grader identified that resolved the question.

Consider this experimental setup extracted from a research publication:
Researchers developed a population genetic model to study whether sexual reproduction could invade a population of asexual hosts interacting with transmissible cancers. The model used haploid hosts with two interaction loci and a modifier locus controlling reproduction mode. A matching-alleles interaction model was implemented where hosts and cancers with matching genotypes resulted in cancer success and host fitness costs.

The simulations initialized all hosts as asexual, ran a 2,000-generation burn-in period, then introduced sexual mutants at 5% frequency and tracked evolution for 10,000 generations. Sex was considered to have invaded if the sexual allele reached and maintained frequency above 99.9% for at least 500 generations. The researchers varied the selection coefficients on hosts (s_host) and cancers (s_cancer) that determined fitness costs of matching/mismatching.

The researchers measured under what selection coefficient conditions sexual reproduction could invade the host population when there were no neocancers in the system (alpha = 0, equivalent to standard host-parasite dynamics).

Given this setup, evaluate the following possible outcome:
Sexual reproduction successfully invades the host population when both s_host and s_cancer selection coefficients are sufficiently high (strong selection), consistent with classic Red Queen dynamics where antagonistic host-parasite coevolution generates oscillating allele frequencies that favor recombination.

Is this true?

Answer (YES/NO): YES